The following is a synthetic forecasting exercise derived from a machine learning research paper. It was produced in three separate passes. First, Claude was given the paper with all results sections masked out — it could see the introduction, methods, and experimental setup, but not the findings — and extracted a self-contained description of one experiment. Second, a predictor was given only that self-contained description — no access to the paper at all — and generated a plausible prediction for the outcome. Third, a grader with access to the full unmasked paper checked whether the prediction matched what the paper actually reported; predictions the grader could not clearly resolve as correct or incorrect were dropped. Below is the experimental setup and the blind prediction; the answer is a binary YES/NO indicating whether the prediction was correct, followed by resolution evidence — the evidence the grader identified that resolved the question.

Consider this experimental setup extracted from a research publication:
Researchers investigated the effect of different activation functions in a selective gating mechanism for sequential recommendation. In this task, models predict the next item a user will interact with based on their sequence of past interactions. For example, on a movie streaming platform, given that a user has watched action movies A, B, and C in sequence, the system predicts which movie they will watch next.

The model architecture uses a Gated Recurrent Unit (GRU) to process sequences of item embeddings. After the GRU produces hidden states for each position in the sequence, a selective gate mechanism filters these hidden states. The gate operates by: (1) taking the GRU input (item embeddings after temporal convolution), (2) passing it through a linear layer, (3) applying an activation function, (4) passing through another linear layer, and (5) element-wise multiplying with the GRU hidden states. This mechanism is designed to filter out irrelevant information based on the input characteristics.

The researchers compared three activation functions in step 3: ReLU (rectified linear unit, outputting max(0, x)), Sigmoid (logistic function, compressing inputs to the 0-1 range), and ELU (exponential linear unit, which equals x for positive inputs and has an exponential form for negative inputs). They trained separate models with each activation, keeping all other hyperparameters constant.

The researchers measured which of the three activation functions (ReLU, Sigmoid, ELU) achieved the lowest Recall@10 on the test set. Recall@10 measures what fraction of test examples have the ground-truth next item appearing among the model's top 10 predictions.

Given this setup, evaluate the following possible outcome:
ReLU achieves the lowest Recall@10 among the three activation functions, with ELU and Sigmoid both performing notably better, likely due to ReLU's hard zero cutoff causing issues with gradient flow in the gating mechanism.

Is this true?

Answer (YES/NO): NO